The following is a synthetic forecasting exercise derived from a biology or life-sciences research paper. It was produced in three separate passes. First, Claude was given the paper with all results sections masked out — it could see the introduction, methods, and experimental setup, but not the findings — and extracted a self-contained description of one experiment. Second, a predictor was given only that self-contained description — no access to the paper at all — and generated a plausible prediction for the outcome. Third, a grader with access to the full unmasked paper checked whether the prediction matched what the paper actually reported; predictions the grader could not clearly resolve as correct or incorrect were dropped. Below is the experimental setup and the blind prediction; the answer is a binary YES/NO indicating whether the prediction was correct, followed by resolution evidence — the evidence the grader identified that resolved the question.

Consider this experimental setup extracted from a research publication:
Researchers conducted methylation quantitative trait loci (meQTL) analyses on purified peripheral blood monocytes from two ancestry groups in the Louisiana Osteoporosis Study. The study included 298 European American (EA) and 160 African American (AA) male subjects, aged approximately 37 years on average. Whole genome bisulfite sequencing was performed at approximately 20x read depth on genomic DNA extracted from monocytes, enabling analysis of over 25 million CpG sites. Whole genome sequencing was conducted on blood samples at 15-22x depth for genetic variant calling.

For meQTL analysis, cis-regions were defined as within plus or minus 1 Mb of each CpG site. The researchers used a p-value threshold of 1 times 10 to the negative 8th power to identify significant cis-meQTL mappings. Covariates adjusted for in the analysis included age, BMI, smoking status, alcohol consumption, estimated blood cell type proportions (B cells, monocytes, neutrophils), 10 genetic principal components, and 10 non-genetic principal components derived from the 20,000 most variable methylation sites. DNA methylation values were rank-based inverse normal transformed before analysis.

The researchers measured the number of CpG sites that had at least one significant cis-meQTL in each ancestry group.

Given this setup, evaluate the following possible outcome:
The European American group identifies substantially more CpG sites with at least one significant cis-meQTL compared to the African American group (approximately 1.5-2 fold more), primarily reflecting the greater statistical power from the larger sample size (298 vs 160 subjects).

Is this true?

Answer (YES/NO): NO